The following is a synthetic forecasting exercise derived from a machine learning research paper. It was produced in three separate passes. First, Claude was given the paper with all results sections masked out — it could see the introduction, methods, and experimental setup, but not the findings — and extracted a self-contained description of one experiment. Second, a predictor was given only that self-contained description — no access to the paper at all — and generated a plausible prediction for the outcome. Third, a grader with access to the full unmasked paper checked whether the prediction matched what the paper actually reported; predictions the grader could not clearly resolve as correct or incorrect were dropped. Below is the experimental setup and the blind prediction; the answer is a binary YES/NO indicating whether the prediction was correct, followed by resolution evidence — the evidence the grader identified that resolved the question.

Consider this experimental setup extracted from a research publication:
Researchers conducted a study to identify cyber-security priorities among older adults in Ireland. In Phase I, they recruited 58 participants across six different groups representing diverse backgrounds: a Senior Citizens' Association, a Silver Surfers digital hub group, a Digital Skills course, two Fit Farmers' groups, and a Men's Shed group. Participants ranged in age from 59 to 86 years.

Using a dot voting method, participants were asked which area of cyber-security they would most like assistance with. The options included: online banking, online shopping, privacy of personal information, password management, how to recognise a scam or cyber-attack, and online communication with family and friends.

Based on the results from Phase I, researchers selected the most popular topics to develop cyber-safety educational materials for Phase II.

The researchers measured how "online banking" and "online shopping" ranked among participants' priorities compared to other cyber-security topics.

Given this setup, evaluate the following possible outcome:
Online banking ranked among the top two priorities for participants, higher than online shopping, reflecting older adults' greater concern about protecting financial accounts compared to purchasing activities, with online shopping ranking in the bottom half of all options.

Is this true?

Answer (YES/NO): NO